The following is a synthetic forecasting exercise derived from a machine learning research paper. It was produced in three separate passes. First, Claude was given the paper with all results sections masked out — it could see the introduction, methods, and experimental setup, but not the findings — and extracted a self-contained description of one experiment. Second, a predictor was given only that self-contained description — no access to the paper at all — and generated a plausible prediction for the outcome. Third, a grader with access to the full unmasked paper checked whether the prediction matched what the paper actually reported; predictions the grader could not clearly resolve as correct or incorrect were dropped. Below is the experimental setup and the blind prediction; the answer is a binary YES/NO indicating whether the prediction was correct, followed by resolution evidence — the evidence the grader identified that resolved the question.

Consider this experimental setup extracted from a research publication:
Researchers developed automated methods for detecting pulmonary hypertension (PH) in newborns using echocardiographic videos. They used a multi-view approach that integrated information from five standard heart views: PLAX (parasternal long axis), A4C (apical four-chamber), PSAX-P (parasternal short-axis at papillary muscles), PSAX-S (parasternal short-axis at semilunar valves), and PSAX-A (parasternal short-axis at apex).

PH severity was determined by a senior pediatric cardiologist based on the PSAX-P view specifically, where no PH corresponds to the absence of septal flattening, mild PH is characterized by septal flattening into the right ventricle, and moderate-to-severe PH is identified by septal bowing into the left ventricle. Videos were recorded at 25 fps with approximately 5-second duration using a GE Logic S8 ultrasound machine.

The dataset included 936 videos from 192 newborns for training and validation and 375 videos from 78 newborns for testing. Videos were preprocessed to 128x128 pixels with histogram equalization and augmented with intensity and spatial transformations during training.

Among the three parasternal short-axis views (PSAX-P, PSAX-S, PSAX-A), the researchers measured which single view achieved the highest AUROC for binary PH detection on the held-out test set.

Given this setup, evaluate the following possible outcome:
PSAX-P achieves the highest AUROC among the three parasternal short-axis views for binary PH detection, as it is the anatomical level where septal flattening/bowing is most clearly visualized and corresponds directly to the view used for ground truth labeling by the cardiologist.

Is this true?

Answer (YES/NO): YES